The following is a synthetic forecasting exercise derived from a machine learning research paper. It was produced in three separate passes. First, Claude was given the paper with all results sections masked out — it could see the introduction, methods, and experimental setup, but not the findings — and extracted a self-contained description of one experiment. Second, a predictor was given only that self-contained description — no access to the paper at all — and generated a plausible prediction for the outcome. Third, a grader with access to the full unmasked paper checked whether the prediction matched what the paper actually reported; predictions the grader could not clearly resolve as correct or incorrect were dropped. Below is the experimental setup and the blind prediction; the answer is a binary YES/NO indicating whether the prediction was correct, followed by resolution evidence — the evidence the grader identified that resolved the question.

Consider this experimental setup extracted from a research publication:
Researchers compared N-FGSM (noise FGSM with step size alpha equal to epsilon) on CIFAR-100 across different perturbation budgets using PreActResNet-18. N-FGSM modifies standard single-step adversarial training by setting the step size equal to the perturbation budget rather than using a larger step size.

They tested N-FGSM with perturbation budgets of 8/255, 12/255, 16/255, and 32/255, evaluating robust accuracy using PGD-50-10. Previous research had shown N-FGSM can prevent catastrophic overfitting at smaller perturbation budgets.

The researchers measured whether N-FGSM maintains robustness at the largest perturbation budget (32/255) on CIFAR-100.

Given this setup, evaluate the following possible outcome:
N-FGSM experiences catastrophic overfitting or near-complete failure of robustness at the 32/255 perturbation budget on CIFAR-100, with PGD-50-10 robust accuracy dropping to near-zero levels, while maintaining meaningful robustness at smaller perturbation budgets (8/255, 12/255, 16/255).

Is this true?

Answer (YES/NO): YES